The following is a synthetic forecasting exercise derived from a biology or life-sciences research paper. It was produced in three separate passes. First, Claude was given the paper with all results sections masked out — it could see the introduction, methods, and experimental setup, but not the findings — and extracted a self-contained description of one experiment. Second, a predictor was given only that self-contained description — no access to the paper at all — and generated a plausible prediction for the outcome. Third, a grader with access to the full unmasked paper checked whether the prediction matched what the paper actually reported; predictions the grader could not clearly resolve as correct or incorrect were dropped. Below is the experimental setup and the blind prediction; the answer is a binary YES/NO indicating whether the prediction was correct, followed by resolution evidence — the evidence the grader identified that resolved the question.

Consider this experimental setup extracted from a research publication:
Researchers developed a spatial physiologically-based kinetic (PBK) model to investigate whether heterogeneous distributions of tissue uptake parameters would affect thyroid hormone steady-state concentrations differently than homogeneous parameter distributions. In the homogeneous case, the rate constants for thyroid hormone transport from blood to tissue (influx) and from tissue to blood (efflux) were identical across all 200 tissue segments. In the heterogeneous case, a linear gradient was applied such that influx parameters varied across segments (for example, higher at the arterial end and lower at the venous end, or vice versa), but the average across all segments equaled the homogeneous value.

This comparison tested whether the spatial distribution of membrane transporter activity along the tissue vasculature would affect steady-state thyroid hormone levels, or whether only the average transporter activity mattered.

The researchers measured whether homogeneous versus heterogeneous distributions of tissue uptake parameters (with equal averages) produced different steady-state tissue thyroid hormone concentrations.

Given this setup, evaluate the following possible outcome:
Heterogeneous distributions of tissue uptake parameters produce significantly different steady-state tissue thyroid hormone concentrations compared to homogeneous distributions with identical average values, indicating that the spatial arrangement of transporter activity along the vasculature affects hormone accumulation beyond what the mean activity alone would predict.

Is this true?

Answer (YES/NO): YES